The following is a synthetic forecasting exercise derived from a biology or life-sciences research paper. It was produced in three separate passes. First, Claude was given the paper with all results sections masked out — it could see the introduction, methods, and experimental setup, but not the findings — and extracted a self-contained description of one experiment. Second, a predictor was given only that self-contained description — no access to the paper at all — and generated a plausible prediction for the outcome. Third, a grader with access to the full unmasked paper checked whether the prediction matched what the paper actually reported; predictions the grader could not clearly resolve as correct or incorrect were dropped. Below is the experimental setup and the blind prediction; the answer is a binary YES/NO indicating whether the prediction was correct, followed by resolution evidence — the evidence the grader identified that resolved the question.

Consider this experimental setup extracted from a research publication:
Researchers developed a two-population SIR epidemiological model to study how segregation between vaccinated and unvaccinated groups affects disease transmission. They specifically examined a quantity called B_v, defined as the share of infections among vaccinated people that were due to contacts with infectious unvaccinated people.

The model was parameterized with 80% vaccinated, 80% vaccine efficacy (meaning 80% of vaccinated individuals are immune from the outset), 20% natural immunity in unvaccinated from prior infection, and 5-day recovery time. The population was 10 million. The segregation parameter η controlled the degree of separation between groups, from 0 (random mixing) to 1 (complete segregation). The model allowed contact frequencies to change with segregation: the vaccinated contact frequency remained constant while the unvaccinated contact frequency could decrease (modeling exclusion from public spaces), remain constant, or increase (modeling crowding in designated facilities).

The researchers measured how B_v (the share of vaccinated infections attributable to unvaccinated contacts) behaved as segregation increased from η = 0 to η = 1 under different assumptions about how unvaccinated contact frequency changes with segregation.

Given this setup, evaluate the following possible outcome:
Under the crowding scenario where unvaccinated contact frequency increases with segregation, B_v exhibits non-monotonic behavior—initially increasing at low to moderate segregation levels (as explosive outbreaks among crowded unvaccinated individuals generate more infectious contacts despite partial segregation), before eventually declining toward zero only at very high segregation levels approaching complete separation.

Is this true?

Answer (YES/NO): YES